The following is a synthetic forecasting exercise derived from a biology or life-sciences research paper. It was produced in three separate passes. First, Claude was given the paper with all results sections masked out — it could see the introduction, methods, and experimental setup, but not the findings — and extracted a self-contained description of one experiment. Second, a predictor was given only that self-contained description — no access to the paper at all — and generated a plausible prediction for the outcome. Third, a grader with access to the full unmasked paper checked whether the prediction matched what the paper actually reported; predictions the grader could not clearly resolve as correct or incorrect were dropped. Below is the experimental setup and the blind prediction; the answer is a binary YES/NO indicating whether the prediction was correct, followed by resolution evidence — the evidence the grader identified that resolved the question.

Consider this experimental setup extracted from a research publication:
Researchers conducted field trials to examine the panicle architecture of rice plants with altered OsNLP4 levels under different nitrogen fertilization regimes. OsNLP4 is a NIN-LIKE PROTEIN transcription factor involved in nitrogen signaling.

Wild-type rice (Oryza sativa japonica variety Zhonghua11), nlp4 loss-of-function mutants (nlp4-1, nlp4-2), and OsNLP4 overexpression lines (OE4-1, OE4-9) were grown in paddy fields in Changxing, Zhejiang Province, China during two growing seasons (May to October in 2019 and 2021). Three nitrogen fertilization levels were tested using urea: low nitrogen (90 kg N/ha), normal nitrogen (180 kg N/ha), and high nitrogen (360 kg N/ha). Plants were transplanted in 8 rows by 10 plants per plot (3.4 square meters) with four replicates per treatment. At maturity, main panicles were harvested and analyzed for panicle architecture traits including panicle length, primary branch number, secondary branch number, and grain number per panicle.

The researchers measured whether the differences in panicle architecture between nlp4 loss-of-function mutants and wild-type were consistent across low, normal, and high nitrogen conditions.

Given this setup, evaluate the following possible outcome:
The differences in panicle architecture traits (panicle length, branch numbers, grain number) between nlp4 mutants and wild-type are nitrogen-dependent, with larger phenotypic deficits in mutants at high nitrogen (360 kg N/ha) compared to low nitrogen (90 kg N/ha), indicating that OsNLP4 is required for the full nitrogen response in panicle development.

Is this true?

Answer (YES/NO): YES